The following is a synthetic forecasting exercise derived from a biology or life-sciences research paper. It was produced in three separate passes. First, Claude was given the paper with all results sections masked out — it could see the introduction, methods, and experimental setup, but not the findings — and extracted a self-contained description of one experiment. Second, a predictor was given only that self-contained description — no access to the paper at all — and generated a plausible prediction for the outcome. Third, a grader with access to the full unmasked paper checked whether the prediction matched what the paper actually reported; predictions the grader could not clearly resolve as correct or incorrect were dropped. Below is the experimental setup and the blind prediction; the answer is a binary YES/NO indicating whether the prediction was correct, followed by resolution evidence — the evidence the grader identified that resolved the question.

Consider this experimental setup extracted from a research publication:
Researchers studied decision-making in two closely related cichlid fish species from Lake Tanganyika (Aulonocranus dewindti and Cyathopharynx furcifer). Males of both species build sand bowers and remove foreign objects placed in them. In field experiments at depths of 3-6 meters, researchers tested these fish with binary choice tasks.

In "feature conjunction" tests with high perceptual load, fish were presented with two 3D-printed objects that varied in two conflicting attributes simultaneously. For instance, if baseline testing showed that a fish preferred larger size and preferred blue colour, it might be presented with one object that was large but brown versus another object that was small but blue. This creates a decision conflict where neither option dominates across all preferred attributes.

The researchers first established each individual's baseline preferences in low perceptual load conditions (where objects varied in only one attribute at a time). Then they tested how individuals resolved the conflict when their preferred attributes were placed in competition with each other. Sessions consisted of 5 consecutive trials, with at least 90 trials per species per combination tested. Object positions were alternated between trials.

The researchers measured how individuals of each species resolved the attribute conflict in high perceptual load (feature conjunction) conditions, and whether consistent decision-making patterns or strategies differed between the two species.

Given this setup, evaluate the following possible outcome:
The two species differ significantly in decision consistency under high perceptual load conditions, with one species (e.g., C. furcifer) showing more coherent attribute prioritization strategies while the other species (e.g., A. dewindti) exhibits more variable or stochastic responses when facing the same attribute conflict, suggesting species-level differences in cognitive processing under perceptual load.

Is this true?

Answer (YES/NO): NO